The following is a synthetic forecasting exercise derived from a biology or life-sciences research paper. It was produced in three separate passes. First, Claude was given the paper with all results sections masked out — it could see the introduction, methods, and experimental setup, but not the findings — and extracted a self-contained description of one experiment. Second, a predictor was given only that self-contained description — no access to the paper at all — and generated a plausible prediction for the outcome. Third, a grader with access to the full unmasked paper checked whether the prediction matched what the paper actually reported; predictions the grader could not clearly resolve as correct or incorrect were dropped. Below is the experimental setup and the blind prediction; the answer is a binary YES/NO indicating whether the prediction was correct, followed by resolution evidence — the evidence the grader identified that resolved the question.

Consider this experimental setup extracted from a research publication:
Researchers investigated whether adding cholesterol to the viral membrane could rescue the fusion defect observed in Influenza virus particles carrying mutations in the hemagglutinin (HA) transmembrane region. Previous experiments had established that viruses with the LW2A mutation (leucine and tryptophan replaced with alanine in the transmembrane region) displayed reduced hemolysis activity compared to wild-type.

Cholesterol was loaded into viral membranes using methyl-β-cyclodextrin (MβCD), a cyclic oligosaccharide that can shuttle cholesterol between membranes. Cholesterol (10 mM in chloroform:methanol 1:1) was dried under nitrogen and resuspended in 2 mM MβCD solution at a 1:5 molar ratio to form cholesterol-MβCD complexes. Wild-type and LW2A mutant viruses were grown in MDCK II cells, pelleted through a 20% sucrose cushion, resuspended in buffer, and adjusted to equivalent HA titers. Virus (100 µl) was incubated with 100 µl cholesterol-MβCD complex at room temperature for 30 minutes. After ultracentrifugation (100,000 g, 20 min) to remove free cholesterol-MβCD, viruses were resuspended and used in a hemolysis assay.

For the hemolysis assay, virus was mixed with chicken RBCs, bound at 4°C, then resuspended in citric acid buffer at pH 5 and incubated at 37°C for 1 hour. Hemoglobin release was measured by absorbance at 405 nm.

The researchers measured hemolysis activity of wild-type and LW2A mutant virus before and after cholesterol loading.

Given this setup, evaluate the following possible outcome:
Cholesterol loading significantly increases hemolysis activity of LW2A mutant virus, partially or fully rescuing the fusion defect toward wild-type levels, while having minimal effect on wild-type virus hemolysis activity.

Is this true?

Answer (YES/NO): NO